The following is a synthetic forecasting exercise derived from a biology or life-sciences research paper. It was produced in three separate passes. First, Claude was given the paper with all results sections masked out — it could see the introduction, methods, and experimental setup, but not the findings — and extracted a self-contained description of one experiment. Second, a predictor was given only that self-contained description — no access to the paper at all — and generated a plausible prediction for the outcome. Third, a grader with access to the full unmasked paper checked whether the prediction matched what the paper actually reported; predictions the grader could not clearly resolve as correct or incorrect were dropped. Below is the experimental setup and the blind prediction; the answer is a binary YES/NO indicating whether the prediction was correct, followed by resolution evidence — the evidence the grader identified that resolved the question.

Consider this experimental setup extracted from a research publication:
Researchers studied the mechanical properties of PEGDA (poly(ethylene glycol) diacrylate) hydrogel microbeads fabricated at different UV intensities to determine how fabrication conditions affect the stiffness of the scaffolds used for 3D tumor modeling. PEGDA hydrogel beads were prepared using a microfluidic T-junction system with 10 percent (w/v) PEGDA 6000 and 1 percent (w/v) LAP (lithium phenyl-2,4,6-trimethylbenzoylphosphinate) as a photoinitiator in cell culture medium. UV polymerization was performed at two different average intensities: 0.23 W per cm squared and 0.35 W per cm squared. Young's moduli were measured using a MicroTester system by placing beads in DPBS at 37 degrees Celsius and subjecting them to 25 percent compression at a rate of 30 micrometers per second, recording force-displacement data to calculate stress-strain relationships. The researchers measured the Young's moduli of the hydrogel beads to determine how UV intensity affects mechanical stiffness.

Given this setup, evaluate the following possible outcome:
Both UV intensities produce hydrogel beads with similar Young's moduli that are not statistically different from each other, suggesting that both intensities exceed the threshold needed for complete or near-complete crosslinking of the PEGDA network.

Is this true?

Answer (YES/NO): NO